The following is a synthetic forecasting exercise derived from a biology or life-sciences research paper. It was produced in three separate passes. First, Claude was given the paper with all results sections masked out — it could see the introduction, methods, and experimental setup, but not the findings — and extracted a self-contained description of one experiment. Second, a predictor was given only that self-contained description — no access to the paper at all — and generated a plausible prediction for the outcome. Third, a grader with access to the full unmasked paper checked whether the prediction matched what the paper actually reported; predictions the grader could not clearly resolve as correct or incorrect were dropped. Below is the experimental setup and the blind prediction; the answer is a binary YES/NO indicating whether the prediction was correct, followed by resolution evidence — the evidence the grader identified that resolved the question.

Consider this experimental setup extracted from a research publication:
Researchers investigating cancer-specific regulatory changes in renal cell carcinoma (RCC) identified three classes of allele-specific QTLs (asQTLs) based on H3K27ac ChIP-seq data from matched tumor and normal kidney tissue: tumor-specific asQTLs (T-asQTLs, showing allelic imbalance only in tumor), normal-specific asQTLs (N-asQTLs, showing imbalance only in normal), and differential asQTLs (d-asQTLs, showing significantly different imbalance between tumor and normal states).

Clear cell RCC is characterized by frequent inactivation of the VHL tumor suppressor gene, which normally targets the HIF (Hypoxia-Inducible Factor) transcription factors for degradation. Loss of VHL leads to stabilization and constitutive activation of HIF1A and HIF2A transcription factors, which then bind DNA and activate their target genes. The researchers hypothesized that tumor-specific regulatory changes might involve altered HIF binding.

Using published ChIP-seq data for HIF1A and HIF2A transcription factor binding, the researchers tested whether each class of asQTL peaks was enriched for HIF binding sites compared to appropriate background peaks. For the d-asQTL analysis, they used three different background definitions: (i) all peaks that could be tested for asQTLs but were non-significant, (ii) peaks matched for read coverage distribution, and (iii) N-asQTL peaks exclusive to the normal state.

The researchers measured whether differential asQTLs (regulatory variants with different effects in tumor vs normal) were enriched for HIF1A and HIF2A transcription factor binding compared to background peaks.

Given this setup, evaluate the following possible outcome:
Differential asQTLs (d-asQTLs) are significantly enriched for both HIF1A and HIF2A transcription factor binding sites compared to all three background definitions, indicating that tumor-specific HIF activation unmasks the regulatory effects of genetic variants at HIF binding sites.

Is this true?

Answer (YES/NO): YES